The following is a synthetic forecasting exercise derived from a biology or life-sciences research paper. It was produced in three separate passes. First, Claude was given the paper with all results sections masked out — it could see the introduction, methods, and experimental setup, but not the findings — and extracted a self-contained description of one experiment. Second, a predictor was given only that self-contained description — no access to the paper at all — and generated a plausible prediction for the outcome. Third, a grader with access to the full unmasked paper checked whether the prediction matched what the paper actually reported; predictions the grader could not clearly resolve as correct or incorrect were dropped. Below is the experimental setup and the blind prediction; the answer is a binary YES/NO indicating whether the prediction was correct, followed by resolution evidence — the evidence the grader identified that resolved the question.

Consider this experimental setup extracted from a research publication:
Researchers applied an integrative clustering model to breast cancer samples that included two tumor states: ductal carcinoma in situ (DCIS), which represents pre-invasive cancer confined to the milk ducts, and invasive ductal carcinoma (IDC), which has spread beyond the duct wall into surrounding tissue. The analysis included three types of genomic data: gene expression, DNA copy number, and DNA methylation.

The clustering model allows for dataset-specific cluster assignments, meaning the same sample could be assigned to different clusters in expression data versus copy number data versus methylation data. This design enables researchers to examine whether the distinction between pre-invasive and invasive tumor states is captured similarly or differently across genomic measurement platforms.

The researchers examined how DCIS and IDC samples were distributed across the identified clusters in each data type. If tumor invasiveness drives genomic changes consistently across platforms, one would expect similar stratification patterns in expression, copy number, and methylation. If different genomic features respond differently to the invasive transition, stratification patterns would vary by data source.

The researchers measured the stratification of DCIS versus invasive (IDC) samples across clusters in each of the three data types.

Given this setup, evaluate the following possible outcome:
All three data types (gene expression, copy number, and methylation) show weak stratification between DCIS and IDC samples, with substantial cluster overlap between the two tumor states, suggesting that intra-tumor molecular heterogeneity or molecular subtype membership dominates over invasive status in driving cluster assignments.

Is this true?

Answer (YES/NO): NO